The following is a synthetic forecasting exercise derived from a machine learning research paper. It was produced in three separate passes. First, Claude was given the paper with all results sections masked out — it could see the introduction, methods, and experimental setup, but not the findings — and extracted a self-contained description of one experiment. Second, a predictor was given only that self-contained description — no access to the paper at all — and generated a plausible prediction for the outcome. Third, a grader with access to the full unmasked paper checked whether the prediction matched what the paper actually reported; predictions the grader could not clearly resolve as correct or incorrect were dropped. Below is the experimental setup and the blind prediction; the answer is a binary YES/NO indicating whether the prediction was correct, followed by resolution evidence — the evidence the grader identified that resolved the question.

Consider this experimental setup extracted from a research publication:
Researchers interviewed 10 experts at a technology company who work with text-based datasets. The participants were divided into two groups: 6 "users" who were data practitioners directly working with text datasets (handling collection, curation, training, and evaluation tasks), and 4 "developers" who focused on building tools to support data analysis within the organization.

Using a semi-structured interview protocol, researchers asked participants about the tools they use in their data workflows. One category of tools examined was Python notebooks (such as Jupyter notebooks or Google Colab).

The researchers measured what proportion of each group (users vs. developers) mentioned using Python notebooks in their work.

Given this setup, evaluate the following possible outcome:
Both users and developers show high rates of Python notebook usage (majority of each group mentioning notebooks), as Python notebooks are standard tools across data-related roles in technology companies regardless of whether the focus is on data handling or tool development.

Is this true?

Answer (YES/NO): NO